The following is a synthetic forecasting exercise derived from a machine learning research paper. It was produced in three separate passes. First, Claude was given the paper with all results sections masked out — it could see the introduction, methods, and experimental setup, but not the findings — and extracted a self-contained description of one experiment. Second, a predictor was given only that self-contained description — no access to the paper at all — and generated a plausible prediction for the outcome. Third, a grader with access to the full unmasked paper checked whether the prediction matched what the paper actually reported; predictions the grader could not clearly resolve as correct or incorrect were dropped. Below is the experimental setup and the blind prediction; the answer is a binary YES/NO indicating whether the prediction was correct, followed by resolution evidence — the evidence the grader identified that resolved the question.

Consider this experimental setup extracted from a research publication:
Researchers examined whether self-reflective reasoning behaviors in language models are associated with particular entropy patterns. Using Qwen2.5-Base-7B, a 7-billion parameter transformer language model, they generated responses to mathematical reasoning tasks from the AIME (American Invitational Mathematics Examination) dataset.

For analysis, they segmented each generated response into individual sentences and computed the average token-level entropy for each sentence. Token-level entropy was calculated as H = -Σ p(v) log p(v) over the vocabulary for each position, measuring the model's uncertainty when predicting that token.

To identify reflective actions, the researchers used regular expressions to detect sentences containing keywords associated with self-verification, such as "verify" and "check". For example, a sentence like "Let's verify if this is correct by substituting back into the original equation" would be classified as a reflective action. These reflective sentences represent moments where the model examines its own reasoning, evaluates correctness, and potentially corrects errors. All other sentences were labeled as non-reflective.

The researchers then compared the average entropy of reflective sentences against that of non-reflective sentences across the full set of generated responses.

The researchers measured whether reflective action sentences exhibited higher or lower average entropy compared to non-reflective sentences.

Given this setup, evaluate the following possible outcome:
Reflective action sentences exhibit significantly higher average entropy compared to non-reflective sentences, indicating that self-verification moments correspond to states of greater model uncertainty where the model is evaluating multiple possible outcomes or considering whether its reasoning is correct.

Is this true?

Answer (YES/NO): YES